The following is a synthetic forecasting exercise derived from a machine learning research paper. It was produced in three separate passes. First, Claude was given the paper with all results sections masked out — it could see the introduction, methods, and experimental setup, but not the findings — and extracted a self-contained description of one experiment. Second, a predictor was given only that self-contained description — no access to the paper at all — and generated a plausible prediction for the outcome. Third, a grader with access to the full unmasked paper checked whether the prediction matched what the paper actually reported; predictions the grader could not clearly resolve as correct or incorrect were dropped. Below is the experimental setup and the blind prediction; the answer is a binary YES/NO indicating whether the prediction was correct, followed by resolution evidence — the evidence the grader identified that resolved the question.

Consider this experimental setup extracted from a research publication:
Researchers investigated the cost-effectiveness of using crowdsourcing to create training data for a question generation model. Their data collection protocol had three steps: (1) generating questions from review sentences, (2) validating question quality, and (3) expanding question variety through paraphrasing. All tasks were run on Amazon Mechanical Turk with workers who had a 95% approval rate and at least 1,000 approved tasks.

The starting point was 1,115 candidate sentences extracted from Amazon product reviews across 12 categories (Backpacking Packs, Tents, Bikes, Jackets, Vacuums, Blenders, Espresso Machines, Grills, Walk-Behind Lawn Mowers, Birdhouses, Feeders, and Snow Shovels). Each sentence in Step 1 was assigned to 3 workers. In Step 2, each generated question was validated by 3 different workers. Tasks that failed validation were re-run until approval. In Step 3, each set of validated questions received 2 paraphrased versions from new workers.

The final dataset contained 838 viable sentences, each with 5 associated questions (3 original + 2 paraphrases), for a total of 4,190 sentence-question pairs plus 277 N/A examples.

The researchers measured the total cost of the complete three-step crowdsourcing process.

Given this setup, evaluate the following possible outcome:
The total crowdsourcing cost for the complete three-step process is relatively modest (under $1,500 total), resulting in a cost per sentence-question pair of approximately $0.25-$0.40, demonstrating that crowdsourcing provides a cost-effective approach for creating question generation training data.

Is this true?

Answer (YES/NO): YES